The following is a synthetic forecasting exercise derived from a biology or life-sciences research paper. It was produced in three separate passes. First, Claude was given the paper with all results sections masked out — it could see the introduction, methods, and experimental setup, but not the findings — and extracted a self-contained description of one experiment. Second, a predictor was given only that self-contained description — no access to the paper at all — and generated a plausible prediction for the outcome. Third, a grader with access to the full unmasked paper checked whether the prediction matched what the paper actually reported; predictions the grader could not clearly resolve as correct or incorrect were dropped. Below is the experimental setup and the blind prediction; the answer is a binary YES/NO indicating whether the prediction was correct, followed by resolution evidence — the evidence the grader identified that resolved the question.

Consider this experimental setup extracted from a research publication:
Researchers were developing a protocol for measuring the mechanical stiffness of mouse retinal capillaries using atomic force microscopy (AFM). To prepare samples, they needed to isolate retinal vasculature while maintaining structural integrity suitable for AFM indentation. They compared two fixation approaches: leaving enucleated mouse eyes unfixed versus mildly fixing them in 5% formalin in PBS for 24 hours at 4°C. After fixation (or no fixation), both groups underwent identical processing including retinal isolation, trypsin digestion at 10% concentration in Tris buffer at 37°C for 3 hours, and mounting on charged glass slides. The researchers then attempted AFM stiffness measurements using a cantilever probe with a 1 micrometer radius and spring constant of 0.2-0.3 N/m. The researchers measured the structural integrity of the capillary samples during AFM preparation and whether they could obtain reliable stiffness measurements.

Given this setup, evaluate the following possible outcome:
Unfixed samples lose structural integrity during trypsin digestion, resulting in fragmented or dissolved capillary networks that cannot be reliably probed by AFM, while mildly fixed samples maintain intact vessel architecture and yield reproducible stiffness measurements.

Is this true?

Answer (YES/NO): YES